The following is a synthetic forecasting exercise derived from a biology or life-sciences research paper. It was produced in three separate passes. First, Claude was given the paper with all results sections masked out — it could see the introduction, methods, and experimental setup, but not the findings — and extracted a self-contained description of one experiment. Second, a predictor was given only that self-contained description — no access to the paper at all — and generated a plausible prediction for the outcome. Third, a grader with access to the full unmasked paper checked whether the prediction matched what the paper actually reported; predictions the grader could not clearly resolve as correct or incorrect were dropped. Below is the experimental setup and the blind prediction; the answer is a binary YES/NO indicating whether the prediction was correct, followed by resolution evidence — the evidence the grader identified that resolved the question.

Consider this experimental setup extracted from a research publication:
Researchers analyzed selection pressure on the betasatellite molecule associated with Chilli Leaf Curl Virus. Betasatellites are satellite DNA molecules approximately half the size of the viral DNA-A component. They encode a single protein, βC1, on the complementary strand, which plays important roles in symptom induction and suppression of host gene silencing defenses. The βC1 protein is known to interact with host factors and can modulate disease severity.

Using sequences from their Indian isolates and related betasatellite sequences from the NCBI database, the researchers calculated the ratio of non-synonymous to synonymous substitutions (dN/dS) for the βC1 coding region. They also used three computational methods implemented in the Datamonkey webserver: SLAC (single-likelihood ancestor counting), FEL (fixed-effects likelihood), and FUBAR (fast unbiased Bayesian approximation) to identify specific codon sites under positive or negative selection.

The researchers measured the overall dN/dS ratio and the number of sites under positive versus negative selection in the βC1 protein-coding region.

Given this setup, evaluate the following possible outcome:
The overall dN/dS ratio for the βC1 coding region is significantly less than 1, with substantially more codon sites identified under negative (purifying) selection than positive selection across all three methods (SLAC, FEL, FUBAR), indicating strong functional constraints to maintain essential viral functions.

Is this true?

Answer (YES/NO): NO